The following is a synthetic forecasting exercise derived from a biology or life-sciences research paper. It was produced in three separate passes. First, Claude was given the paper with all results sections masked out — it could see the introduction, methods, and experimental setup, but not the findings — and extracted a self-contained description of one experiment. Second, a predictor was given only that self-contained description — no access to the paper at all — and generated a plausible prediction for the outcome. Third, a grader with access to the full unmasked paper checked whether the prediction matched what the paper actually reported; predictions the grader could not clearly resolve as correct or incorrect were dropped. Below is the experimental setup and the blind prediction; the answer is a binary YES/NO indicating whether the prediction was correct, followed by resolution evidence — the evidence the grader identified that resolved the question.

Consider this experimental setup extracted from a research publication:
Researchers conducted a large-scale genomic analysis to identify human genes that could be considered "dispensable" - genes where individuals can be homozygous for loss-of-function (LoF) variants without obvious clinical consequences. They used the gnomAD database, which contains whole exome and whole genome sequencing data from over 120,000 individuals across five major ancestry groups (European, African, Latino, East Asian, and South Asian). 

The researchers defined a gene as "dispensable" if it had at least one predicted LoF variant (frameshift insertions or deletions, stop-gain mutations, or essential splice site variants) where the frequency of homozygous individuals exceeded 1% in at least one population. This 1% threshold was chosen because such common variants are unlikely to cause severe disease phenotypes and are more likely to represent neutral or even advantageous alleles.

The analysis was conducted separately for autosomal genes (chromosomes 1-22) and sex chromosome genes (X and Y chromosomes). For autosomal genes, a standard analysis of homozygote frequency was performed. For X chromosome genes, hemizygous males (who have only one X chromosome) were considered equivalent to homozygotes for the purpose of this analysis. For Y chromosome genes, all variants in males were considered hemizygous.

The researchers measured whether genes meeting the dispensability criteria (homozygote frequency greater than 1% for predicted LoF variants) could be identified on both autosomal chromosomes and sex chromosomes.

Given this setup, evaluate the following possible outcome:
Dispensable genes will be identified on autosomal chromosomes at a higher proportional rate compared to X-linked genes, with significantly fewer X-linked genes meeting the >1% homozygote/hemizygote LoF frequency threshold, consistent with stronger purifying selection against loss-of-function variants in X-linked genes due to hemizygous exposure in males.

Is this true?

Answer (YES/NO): NO